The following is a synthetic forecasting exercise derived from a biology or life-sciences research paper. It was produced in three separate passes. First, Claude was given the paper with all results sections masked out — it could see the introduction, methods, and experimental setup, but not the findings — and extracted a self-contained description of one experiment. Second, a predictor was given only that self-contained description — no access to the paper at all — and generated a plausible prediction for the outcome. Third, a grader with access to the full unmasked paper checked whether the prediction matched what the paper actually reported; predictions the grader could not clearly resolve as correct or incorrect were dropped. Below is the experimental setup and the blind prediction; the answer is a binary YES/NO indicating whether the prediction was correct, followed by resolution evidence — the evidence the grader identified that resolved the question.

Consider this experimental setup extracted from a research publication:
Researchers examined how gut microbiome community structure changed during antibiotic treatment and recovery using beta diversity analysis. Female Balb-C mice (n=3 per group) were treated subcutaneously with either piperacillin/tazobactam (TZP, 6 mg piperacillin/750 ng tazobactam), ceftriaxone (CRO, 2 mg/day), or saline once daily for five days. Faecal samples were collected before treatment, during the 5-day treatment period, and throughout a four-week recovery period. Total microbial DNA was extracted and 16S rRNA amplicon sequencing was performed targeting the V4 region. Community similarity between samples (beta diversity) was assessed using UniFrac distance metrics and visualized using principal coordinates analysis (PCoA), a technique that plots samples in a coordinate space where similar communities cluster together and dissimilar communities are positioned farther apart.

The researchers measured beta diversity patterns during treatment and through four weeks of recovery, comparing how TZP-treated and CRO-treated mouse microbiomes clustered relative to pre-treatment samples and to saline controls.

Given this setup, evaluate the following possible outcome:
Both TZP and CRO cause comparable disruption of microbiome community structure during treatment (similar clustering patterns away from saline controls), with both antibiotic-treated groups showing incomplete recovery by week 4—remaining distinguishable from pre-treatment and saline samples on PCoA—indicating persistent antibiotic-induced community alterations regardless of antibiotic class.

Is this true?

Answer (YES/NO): NO